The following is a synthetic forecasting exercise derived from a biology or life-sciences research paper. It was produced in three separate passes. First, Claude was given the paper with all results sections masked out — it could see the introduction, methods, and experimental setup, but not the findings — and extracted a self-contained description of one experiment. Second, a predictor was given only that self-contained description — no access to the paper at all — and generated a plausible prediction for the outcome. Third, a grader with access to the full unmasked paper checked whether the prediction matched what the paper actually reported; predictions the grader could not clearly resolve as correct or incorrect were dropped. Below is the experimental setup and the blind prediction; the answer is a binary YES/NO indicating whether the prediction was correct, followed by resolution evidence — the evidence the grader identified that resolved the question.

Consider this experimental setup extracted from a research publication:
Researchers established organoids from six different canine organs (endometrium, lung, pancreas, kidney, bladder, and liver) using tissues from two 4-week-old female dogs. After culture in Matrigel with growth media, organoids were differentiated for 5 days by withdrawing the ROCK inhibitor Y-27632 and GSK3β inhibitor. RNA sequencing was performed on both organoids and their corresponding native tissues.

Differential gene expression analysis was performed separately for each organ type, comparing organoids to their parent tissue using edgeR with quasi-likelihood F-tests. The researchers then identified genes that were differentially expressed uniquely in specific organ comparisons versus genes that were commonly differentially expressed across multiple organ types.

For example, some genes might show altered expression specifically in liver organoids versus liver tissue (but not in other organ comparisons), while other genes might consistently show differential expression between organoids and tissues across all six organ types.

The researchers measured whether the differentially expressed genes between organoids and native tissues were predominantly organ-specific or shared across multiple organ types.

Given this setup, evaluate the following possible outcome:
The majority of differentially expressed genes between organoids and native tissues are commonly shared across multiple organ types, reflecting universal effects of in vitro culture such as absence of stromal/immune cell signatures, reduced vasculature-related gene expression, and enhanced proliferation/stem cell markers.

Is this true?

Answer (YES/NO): NO